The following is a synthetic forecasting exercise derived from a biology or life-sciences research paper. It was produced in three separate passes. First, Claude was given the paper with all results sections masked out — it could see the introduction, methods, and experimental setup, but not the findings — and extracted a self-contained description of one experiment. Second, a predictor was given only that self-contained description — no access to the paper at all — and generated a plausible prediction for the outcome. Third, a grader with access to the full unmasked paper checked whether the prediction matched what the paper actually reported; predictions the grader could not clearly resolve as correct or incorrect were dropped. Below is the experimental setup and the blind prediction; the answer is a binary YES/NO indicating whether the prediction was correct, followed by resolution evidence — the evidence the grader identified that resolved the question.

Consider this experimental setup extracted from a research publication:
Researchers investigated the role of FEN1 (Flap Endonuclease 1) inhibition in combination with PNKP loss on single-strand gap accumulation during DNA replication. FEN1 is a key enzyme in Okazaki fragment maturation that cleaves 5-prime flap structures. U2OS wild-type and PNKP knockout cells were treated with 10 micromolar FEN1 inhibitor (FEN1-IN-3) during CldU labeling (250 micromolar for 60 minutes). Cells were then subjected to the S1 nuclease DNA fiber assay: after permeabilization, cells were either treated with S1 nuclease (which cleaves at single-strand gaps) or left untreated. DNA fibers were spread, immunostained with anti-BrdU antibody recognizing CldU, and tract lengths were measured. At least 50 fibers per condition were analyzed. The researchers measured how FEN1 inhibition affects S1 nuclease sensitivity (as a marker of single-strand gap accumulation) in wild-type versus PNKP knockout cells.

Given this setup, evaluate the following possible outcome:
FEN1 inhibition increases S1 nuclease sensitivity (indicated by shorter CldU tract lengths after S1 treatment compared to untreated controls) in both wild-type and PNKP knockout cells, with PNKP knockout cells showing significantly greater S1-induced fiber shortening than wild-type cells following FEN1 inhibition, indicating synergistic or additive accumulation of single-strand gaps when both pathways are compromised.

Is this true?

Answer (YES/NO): NO